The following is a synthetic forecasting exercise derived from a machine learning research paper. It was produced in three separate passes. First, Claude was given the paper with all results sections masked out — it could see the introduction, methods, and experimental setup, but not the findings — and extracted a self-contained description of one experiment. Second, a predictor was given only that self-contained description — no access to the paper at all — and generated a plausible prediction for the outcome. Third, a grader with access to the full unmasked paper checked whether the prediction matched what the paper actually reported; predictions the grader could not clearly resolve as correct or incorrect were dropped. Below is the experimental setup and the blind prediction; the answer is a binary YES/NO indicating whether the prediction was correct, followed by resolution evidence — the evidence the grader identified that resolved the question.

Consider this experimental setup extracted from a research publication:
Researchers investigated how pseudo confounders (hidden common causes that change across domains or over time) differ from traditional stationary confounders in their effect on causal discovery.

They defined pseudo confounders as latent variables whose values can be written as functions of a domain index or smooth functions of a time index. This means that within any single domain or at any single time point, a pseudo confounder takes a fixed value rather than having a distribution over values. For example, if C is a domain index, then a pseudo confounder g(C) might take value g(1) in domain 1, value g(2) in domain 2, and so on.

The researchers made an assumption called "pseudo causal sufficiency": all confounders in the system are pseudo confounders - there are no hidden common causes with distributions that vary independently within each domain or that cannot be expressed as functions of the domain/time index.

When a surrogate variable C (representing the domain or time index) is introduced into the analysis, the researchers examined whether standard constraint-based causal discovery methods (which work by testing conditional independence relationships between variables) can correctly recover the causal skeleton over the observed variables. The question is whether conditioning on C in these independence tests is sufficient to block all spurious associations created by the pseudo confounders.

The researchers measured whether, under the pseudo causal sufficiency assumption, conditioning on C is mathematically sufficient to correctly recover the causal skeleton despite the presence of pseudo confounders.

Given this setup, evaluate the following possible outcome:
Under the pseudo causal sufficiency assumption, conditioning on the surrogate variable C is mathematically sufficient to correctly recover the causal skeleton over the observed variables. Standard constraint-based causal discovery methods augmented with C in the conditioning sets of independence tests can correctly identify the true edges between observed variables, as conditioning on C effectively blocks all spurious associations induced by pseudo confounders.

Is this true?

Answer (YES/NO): YES